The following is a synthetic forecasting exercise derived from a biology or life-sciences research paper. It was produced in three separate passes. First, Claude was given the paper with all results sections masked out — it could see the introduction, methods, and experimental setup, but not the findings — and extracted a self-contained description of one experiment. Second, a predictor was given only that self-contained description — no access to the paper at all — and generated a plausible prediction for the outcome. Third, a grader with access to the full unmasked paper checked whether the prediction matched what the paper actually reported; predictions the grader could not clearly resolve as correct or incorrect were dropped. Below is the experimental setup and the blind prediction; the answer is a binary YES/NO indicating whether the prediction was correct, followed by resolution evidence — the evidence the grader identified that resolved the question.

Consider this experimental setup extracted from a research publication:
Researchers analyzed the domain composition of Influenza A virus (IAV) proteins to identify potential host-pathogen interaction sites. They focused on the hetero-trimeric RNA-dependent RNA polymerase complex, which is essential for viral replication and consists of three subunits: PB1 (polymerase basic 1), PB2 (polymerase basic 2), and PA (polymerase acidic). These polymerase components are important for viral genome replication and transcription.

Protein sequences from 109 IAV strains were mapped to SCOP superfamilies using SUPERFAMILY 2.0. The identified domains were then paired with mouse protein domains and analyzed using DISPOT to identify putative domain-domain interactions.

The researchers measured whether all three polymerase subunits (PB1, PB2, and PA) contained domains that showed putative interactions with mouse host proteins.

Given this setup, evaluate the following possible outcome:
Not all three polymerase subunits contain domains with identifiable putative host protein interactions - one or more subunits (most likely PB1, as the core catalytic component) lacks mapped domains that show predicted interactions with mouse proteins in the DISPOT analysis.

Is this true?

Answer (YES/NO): NO